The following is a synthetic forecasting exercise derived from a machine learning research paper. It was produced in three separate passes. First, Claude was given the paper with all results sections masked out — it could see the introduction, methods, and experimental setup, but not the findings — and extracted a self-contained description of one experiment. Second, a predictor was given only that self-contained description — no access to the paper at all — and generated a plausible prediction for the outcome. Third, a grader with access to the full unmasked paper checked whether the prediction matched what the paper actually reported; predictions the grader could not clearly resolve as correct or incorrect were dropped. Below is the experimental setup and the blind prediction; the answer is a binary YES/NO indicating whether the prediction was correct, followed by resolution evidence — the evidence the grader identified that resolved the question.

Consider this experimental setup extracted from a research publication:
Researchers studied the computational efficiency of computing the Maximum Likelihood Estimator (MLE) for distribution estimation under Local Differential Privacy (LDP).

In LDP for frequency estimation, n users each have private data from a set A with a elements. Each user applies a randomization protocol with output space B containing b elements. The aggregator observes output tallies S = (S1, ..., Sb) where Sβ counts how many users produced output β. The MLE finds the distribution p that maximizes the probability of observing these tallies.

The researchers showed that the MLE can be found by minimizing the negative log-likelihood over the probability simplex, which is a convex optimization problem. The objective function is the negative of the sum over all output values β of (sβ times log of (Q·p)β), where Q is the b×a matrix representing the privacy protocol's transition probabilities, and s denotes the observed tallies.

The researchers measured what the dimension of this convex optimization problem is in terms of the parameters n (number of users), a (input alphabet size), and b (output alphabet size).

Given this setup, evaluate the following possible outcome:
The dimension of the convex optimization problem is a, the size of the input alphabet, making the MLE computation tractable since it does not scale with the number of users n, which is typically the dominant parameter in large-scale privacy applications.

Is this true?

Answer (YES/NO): NO